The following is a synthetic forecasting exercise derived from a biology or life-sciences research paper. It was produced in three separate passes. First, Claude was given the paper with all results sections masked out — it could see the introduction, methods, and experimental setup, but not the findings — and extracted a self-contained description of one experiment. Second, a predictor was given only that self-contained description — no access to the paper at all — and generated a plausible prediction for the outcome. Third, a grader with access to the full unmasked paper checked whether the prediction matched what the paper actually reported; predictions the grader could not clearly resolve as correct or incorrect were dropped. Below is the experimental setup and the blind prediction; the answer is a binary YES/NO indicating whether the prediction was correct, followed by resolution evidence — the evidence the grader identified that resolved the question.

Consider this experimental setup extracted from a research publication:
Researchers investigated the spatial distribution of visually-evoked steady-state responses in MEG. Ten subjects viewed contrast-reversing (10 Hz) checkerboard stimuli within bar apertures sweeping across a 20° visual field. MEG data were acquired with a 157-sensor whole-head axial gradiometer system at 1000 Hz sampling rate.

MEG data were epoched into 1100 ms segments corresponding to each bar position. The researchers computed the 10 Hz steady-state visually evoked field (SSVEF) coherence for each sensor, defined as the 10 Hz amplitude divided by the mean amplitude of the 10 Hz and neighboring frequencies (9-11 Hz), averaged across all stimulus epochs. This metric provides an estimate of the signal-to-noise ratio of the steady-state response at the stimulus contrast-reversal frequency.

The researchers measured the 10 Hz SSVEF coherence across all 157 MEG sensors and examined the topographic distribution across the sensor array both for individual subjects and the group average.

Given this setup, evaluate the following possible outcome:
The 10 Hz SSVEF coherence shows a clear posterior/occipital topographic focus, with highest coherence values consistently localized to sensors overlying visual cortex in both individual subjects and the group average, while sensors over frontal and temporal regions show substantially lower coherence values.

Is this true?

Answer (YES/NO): YES